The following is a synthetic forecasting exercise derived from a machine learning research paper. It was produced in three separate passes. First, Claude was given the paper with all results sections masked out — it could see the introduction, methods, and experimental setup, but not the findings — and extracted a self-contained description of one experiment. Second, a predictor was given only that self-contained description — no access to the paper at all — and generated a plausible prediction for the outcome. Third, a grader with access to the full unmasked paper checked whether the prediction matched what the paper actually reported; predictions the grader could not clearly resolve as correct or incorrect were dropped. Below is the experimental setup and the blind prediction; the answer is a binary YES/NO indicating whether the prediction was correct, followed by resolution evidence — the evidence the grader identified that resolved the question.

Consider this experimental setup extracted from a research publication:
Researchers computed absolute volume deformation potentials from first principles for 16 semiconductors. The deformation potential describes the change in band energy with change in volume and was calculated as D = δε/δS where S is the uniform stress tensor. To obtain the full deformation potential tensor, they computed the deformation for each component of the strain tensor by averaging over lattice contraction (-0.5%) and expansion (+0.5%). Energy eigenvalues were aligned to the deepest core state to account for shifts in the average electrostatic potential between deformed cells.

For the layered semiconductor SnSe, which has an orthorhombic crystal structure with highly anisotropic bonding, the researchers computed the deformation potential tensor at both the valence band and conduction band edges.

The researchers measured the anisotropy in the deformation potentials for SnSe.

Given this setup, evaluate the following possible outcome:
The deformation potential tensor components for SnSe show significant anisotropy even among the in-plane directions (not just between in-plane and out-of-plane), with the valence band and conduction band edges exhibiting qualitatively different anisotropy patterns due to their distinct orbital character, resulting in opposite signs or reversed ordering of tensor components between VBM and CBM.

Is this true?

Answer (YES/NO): NO